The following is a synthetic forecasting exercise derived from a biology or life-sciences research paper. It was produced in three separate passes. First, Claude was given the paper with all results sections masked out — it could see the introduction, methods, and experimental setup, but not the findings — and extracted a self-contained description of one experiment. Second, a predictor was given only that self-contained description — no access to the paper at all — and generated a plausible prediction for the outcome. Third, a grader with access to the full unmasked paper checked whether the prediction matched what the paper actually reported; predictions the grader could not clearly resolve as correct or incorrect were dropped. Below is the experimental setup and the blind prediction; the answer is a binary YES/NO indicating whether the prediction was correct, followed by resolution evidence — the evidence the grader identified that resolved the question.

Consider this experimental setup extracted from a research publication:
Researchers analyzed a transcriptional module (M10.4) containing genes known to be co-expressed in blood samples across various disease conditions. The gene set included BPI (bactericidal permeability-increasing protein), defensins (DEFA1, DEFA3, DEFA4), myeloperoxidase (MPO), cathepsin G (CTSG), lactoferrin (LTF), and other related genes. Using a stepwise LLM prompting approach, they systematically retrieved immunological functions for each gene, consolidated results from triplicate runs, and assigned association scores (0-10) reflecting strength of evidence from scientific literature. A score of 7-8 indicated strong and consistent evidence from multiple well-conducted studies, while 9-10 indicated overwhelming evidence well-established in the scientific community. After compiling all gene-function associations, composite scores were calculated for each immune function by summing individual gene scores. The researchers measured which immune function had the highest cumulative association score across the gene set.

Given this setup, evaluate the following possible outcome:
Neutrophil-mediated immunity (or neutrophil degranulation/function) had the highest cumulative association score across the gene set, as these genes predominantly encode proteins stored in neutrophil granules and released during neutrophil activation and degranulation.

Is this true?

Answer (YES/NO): NO